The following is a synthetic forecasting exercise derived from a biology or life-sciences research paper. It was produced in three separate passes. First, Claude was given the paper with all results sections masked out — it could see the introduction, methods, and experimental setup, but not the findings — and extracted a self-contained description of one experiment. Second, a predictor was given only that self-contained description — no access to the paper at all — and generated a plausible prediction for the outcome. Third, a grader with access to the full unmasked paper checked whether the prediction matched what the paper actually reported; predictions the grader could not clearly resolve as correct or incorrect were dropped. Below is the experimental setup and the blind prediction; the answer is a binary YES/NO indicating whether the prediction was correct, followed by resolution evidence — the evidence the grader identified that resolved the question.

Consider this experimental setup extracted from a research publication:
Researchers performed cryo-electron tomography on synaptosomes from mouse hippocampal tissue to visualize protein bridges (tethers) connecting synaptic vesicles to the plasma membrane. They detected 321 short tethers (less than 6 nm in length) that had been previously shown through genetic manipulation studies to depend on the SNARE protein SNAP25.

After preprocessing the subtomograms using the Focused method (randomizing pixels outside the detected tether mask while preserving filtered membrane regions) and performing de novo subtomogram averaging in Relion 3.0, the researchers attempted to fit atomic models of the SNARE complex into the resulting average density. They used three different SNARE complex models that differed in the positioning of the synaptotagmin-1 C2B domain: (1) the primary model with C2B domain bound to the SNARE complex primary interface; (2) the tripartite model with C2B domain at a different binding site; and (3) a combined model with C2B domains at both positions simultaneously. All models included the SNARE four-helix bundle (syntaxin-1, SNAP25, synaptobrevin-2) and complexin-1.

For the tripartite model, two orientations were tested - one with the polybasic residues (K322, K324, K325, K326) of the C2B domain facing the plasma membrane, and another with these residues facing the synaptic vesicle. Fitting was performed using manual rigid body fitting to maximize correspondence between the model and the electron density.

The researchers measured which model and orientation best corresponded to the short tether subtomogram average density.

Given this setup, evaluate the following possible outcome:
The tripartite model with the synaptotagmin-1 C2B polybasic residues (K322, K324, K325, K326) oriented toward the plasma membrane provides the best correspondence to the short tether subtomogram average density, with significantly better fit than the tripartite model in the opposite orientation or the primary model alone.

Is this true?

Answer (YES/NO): NO